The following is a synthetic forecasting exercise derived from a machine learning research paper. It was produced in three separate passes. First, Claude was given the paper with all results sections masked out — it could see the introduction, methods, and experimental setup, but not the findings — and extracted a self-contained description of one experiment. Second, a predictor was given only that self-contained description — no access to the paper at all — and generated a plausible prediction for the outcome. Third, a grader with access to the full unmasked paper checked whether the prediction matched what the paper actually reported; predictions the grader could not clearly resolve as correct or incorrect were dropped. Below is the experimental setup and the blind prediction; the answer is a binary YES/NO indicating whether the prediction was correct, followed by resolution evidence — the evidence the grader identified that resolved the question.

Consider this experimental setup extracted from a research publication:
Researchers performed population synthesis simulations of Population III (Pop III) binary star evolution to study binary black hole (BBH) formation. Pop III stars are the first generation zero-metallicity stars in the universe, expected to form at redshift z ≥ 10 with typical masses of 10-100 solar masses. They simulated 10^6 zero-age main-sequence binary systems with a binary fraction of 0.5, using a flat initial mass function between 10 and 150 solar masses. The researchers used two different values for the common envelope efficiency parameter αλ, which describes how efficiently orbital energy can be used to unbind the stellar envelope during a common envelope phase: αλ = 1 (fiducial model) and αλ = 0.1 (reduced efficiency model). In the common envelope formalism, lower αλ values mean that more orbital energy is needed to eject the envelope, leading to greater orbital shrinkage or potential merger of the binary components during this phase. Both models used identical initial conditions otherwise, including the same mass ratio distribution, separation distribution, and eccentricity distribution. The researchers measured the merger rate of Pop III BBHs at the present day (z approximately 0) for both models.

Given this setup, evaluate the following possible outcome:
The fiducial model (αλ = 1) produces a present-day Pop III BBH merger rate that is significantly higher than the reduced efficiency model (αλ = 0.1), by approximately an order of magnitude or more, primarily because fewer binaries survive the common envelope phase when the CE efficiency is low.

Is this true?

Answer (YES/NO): NO